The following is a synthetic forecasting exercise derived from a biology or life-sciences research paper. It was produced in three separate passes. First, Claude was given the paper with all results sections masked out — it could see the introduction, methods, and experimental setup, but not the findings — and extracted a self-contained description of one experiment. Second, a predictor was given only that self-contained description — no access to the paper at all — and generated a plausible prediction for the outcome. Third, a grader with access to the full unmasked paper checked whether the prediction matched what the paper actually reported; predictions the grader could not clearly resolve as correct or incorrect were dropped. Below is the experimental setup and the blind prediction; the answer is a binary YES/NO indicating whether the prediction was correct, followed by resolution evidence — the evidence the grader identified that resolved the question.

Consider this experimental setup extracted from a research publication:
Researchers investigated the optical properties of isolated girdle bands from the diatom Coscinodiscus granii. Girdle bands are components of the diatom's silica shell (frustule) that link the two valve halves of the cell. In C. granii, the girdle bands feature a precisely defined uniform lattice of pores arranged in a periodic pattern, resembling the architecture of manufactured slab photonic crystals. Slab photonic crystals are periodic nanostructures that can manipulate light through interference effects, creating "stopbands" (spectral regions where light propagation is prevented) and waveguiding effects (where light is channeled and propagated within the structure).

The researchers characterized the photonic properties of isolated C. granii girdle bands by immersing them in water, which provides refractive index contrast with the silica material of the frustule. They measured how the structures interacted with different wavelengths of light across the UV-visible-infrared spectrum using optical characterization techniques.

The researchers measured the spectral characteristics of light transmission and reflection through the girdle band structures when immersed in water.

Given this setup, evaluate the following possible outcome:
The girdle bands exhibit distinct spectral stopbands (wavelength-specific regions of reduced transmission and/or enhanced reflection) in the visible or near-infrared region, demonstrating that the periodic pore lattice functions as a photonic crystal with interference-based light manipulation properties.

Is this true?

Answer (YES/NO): YES